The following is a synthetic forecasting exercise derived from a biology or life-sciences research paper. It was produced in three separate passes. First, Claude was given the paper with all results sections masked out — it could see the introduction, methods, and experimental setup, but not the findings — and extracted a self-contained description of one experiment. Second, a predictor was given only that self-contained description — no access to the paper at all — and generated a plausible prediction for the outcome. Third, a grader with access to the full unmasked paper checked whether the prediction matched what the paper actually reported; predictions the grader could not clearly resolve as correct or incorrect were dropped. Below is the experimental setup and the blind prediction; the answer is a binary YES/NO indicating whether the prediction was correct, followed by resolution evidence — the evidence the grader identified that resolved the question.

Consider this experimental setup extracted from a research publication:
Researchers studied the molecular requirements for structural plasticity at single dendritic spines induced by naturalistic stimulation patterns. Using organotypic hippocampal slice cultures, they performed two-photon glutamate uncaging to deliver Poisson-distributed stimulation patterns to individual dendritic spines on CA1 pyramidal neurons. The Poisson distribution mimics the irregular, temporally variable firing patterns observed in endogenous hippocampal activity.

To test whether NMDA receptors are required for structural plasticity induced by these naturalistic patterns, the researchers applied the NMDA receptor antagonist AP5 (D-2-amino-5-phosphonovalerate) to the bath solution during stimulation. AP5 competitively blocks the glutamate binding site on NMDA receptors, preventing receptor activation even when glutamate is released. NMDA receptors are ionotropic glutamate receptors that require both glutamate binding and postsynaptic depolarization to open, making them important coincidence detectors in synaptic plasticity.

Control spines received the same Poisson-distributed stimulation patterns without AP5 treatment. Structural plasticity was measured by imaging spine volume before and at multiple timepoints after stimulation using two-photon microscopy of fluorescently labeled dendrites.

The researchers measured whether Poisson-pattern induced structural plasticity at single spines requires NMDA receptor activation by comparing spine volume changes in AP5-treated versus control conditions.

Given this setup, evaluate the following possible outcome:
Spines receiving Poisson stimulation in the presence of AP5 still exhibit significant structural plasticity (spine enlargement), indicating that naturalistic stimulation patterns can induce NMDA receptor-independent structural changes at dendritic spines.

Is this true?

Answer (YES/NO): NO